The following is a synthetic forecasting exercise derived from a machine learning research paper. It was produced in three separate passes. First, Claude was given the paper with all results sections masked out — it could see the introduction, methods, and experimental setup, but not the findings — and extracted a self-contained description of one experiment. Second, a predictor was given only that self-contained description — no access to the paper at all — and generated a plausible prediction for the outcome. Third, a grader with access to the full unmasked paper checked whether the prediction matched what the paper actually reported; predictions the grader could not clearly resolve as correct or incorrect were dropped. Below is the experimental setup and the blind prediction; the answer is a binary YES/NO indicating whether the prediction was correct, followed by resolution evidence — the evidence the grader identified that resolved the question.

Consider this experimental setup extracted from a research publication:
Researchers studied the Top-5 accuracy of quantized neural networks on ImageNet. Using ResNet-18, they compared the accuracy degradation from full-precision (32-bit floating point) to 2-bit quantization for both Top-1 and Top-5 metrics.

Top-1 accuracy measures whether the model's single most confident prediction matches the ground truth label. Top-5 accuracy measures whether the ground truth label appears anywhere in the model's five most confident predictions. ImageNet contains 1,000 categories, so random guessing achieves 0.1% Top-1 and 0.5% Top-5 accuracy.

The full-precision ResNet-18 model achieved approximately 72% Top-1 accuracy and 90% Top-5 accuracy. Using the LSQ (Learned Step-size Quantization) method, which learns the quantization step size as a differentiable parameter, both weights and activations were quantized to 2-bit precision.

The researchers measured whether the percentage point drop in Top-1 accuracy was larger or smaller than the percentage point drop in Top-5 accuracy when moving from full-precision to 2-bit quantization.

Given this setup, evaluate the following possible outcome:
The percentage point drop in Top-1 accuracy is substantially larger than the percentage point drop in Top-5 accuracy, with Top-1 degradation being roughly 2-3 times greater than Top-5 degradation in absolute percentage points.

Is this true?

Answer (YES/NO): YES